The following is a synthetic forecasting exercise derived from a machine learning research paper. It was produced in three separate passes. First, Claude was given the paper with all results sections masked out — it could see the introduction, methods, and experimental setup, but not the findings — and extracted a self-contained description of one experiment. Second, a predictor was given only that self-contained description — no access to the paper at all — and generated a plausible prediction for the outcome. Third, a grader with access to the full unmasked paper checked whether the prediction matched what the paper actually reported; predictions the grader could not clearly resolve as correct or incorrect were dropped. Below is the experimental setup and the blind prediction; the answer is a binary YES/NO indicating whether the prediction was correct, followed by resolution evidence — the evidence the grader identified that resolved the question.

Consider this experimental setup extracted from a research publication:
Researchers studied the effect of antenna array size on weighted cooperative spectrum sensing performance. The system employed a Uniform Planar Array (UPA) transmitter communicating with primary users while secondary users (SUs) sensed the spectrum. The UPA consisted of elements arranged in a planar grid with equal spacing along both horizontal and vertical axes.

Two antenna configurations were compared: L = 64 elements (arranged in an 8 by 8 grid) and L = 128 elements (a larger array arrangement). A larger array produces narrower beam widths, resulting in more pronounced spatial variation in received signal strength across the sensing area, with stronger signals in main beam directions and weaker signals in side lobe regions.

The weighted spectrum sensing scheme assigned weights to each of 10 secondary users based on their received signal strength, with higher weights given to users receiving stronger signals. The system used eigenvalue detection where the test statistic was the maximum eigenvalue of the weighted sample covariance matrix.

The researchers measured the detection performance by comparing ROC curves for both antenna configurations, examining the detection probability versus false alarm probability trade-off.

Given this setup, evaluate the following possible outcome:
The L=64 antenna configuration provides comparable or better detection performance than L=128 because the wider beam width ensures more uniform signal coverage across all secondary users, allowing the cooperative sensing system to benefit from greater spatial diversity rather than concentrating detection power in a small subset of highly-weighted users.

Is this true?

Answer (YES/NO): YES